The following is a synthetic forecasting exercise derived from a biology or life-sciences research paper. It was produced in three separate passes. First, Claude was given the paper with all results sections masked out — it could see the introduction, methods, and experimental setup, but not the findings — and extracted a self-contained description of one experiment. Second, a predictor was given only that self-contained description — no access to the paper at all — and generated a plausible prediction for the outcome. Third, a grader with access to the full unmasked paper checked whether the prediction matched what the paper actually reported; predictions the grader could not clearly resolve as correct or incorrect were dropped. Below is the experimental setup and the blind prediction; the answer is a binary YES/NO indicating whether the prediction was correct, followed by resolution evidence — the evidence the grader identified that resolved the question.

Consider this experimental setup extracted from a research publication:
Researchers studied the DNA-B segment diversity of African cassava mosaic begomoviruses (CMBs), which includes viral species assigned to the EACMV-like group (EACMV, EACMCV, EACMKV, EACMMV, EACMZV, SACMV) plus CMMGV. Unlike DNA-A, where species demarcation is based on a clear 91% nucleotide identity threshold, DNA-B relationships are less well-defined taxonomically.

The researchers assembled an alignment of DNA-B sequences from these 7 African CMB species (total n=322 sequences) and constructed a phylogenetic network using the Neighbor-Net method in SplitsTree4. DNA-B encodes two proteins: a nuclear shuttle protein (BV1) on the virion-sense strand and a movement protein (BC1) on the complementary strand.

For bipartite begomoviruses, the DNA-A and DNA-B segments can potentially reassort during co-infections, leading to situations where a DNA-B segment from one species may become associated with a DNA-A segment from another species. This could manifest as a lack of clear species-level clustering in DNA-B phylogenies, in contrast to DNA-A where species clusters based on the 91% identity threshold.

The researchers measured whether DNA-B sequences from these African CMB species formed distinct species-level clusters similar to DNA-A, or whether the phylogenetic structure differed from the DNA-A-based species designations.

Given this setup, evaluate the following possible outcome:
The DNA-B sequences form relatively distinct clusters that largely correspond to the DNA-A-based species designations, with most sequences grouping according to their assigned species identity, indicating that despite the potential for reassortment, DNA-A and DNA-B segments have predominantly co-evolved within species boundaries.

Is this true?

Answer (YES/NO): NO